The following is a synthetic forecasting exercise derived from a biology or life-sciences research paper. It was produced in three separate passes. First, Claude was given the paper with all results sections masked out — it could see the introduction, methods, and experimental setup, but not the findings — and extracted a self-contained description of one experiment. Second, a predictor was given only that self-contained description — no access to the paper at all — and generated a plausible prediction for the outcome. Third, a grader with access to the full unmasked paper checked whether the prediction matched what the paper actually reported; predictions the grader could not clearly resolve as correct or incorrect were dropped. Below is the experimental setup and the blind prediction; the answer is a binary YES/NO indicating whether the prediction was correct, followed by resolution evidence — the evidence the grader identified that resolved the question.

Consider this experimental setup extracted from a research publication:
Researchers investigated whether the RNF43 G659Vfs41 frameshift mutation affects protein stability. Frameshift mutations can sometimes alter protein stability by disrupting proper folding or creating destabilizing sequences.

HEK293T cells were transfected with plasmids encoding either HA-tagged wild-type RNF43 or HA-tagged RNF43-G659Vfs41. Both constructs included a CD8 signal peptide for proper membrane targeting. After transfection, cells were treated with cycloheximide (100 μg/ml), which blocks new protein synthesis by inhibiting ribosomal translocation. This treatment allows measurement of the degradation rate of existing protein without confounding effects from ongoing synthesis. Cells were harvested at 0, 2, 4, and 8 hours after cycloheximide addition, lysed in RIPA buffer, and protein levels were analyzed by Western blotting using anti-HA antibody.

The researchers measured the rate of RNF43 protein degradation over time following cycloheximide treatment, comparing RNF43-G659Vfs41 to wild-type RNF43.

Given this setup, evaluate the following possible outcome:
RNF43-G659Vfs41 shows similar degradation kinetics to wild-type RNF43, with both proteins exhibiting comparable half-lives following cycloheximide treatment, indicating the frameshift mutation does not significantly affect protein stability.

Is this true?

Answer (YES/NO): YES